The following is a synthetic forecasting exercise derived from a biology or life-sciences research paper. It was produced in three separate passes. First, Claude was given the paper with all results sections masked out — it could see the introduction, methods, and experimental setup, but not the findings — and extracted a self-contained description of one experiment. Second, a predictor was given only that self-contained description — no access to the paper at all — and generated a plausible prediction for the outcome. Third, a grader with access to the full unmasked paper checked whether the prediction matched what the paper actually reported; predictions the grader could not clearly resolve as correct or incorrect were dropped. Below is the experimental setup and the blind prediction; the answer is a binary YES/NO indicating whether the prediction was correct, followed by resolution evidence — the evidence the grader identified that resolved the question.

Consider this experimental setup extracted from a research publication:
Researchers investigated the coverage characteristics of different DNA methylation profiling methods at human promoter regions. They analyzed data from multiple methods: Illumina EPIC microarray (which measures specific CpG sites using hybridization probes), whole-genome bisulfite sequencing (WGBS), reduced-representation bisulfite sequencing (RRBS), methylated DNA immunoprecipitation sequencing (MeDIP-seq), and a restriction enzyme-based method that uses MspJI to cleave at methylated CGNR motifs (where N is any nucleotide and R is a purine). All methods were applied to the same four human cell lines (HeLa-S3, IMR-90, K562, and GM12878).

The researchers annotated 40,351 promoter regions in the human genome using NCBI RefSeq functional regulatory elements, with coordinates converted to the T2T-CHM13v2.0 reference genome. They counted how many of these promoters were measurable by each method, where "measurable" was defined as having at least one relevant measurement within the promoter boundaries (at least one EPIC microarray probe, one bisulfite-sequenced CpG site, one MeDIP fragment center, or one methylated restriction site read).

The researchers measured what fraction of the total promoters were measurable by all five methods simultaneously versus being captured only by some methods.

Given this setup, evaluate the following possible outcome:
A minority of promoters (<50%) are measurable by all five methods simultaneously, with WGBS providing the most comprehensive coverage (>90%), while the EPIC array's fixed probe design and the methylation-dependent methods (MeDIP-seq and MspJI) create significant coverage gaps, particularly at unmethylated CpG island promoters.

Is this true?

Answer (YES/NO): YES